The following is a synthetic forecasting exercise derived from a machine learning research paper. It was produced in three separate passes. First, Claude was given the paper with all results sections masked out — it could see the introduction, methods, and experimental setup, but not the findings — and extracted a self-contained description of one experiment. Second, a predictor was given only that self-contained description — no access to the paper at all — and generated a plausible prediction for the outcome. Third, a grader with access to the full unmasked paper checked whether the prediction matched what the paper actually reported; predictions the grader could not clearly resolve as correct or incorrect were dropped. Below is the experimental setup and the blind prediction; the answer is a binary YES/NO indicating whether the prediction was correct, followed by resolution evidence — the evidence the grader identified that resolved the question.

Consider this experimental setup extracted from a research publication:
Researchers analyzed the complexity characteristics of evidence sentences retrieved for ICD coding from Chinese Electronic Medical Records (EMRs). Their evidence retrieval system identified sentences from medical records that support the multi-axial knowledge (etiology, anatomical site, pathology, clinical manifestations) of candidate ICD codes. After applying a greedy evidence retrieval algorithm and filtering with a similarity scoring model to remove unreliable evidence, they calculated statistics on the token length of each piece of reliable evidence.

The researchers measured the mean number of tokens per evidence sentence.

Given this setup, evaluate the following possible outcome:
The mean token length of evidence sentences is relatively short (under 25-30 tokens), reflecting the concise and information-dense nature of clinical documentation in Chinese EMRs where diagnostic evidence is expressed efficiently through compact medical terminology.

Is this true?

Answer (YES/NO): NO